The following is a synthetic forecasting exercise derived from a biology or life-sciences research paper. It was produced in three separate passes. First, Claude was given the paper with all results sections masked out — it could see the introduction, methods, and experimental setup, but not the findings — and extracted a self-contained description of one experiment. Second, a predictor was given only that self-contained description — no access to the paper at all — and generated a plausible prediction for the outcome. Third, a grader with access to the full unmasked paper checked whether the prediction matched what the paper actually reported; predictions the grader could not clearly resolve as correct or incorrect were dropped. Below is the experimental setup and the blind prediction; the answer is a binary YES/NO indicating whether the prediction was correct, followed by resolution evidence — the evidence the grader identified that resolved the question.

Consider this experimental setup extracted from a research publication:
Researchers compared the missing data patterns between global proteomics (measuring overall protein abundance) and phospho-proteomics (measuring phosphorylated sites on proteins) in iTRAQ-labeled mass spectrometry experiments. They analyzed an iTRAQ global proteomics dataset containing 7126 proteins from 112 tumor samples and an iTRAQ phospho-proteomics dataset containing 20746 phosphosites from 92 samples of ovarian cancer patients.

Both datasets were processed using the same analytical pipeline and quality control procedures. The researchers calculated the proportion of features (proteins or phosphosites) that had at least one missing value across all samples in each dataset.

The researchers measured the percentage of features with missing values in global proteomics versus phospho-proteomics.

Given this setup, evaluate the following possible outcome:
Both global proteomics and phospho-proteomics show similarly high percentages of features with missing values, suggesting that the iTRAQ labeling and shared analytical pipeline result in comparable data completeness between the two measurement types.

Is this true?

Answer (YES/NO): NO